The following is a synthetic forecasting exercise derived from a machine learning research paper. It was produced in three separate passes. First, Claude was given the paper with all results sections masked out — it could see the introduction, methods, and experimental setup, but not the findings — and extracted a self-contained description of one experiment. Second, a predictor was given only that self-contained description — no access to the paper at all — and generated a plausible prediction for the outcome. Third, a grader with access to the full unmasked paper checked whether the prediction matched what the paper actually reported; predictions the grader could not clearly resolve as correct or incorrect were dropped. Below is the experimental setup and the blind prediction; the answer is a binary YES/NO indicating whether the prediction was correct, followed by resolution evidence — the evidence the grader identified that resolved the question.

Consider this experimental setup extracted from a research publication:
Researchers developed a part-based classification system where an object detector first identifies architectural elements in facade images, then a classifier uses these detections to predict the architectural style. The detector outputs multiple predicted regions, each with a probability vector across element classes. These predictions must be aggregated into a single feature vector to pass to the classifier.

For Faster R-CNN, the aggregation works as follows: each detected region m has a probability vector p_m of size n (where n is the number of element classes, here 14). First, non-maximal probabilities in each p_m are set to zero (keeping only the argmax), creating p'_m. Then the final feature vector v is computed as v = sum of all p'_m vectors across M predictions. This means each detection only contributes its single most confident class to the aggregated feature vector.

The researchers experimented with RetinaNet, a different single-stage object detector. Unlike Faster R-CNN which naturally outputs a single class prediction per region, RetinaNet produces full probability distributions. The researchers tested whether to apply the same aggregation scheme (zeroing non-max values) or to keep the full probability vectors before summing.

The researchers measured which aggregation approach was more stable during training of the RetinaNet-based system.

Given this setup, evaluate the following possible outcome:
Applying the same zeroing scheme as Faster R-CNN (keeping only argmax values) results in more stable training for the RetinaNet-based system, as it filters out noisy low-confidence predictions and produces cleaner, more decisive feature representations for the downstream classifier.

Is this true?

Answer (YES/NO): NO